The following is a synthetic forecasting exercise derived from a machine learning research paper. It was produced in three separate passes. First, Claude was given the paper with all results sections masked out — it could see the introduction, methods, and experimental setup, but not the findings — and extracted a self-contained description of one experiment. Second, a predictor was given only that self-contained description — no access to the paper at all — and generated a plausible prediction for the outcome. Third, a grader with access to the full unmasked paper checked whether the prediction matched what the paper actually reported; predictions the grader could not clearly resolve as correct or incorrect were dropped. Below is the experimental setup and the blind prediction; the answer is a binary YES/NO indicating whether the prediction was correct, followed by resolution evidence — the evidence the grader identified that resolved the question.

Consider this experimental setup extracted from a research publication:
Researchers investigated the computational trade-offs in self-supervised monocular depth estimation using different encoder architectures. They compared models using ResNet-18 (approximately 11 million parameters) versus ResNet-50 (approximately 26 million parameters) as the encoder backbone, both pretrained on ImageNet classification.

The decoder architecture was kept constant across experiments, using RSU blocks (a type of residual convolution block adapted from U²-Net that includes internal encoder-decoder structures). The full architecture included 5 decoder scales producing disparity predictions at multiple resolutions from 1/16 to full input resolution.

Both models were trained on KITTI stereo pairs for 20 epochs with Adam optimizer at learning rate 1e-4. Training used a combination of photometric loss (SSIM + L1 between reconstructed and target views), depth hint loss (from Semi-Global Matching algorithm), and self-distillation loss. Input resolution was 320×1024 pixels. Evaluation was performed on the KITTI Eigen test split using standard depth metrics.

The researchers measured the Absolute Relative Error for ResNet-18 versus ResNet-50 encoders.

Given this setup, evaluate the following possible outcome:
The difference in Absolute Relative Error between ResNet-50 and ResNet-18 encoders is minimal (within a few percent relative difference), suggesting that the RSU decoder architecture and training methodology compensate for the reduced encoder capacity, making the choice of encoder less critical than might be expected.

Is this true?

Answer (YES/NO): YES